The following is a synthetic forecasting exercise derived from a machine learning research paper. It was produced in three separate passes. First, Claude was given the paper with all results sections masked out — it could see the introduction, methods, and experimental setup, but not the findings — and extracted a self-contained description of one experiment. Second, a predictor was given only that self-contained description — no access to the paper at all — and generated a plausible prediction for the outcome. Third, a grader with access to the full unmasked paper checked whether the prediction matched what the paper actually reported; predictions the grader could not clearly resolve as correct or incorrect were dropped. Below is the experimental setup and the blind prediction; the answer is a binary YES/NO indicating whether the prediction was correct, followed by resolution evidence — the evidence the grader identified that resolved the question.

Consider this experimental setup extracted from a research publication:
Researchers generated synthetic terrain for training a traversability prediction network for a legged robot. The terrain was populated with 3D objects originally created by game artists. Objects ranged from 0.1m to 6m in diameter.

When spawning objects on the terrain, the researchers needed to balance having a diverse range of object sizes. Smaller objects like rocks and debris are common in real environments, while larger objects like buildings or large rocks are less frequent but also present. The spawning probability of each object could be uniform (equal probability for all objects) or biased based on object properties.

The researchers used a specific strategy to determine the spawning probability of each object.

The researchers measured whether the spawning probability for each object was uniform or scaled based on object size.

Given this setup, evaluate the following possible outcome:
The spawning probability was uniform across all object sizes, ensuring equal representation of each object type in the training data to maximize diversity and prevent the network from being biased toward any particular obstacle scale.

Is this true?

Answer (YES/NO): NO